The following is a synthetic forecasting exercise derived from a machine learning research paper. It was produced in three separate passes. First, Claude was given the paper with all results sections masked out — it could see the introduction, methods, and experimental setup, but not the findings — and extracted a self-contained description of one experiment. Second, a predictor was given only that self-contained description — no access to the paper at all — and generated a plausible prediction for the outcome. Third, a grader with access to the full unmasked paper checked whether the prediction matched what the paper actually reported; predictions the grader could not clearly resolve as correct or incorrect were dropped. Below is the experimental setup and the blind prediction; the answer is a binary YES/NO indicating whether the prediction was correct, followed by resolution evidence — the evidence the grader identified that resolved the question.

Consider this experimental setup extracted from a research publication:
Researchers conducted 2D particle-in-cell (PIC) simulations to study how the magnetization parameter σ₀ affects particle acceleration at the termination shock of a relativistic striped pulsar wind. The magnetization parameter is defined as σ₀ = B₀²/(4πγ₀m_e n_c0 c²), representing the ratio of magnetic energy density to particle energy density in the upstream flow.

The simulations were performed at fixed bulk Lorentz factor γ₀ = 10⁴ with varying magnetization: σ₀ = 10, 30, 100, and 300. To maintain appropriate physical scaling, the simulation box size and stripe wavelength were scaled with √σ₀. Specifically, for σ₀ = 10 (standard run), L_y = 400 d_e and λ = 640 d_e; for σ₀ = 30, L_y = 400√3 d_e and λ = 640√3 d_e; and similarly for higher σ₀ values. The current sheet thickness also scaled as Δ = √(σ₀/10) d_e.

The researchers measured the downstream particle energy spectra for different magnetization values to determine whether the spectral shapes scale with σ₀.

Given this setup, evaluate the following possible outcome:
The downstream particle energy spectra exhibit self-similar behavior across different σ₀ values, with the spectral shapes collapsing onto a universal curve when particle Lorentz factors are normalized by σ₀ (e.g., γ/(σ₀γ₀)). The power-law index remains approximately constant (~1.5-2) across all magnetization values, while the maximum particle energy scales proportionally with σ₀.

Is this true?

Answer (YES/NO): YES